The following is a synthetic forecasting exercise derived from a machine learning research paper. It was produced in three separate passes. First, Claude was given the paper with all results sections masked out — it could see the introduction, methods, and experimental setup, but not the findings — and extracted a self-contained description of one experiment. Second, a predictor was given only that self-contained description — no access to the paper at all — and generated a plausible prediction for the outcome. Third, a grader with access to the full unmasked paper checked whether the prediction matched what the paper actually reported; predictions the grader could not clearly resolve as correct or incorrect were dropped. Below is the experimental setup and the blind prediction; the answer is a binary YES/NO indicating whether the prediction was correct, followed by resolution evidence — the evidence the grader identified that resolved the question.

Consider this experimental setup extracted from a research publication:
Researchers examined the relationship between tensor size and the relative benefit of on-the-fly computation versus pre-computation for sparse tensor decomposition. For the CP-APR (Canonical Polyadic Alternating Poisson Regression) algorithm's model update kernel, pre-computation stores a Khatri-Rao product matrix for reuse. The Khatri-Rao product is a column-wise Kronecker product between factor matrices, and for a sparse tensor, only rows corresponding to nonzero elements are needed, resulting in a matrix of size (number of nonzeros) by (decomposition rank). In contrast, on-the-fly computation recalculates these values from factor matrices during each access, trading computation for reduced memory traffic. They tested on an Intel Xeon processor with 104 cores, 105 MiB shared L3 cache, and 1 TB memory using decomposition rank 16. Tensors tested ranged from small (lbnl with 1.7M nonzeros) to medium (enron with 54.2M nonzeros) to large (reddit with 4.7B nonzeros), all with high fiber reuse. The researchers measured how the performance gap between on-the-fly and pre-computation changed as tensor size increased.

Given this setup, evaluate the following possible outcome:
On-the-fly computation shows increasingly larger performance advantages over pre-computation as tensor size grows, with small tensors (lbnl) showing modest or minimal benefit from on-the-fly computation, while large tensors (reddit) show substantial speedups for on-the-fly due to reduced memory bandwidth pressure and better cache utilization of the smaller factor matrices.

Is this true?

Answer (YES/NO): NO